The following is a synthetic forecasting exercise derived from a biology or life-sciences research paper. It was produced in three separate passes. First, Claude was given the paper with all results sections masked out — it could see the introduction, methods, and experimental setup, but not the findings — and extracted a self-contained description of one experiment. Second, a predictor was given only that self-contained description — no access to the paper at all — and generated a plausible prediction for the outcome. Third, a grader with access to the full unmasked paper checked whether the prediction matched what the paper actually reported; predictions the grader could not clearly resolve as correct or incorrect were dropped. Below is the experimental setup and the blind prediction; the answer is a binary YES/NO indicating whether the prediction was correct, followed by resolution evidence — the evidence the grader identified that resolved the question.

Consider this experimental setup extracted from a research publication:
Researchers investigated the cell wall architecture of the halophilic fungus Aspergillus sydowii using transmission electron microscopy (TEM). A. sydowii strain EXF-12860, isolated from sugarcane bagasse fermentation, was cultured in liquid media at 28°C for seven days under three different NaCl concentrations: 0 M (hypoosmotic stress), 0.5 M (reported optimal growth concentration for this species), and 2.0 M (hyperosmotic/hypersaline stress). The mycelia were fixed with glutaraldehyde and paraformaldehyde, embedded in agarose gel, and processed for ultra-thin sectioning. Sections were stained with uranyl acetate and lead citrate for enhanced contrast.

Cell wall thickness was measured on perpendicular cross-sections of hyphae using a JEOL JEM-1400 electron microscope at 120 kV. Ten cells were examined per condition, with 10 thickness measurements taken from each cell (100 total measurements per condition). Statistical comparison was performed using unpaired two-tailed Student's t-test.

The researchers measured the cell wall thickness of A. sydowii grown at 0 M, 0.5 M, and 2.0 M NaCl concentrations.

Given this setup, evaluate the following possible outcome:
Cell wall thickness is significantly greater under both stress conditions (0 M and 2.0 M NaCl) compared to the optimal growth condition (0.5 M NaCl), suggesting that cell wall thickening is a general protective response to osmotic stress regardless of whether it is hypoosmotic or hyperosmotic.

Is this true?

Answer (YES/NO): YES